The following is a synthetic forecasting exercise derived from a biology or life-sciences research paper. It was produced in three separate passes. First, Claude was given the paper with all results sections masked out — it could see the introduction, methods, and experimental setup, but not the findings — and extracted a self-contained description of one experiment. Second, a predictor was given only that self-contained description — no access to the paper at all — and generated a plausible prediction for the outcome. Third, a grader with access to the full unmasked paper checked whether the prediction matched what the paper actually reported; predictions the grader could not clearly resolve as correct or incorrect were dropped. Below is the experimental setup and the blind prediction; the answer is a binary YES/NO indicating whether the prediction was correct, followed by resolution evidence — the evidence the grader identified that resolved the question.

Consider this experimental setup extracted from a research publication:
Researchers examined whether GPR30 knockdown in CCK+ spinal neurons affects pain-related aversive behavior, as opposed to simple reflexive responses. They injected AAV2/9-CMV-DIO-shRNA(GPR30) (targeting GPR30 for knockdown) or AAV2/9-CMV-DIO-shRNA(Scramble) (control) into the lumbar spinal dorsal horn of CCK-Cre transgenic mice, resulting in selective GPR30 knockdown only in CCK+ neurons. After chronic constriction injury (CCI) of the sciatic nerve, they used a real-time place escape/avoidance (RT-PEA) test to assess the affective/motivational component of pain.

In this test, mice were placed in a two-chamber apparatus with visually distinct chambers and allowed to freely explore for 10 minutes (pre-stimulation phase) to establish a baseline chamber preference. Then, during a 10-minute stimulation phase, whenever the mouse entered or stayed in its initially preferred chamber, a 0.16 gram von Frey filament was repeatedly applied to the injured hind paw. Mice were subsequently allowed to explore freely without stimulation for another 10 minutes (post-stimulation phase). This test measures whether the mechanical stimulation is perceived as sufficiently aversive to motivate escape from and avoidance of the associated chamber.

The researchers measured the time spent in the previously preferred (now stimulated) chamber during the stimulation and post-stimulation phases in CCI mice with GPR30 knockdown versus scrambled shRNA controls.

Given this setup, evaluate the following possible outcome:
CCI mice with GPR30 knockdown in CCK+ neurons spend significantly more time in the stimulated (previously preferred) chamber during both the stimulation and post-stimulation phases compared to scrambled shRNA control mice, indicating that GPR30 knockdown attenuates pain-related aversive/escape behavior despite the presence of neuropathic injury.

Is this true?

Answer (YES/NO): NO